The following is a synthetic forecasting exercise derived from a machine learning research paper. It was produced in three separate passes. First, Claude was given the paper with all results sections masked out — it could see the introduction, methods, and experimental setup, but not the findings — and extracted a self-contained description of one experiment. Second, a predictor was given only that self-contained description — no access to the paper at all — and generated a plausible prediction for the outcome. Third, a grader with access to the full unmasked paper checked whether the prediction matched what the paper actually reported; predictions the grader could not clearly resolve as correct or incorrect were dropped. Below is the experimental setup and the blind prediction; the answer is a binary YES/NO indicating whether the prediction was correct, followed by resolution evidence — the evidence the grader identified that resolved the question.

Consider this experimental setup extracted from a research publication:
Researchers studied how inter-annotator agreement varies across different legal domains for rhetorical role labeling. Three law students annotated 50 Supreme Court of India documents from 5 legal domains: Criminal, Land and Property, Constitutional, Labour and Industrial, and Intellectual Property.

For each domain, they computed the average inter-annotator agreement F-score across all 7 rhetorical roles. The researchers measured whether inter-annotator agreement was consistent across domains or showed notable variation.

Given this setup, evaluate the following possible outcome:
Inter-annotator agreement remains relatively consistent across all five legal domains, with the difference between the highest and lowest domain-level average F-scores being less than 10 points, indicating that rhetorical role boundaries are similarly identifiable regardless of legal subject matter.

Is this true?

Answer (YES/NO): YES